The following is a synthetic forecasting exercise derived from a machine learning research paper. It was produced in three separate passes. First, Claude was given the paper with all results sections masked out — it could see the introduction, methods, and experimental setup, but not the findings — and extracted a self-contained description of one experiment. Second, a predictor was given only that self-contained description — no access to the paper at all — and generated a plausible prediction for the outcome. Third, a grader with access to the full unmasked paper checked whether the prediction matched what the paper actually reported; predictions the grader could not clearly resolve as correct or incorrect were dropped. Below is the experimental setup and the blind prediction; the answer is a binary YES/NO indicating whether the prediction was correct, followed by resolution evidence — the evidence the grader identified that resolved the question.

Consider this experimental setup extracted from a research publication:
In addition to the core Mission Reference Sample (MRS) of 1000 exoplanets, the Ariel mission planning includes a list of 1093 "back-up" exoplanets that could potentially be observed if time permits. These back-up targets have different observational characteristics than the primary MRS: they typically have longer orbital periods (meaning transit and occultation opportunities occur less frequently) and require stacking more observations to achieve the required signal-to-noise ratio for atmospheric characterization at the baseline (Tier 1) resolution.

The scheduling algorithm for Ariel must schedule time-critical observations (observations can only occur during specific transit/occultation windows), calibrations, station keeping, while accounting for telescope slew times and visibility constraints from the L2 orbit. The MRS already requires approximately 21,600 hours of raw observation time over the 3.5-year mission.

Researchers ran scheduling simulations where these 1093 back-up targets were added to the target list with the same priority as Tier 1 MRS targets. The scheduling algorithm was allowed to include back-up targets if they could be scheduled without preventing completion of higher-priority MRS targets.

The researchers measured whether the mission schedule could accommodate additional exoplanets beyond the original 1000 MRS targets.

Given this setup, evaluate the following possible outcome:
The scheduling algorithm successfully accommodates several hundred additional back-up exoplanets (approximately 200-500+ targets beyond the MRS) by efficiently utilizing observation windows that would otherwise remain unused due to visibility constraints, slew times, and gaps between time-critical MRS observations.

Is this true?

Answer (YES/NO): YES